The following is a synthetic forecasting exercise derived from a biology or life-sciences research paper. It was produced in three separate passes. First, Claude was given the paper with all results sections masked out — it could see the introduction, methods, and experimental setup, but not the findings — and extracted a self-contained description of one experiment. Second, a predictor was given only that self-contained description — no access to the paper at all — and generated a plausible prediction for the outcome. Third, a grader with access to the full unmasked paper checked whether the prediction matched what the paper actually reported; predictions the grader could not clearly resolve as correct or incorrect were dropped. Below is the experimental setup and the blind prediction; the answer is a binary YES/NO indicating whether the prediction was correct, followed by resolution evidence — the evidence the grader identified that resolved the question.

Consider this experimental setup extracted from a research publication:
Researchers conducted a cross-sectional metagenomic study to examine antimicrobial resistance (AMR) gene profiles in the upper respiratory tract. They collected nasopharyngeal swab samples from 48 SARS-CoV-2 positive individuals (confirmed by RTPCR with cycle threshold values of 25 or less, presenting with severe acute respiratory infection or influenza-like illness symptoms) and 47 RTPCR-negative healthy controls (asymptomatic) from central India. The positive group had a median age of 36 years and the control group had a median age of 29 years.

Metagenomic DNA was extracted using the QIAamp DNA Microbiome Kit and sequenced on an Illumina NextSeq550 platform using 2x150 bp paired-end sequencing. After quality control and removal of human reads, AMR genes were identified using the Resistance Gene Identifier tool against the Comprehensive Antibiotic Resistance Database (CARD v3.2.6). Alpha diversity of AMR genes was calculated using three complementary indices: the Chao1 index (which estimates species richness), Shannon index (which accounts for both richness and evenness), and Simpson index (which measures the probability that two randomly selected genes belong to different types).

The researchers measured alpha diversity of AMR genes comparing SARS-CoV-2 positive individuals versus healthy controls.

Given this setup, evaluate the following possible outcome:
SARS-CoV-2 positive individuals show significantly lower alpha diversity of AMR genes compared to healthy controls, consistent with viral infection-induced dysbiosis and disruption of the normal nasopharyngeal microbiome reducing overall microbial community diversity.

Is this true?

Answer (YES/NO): NO